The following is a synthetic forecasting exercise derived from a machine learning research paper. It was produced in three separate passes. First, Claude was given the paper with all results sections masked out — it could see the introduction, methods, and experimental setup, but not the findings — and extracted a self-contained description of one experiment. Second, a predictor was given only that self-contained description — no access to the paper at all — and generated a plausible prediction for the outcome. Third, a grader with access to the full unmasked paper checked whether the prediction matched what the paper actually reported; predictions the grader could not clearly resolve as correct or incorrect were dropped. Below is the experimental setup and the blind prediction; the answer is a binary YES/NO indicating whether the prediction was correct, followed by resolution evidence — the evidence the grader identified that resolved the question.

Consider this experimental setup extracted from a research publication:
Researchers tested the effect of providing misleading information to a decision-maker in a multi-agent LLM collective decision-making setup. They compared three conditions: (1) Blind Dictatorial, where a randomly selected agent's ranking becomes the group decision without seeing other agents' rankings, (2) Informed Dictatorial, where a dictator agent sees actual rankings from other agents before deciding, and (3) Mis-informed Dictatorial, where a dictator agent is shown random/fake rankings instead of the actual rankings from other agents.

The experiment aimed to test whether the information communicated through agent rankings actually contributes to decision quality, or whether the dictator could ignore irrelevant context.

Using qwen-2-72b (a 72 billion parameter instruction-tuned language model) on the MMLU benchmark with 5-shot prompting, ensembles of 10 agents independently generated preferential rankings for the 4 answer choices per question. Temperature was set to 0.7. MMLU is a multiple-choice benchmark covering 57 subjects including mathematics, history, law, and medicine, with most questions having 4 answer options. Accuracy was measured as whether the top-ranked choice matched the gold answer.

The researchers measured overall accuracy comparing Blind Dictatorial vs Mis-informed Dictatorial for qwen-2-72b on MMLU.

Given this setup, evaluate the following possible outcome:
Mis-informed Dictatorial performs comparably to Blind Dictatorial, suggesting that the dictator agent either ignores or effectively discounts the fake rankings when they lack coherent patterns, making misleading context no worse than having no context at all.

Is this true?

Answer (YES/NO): NO